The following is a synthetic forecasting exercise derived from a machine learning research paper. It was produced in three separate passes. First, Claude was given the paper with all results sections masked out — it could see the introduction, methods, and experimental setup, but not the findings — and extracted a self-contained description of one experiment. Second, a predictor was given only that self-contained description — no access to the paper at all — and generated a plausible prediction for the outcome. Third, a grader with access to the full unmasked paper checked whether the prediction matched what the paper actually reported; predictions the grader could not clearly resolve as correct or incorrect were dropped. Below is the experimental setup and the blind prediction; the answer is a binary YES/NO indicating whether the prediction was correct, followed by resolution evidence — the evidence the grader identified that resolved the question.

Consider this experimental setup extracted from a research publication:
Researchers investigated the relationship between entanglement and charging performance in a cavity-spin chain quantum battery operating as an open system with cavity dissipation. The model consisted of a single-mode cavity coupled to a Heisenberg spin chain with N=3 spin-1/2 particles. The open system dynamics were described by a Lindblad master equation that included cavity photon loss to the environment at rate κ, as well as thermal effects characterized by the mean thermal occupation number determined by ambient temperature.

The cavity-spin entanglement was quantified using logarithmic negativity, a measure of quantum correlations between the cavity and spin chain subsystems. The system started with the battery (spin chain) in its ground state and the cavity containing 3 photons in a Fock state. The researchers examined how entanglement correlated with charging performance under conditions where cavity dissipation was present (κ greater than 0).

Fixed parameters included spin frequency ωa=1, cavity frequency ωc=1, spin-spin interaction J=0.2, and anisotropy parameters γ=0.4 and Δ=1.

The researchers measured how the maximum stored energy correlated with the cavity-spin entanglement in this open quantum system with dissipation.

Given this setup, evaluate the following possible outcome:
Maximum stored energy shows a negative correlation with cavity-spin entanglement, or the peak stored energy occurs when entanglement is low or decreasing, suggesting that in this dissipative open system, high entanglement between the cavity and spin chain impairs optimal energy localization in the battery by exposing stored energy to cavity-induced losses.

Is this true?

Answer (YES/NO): YES